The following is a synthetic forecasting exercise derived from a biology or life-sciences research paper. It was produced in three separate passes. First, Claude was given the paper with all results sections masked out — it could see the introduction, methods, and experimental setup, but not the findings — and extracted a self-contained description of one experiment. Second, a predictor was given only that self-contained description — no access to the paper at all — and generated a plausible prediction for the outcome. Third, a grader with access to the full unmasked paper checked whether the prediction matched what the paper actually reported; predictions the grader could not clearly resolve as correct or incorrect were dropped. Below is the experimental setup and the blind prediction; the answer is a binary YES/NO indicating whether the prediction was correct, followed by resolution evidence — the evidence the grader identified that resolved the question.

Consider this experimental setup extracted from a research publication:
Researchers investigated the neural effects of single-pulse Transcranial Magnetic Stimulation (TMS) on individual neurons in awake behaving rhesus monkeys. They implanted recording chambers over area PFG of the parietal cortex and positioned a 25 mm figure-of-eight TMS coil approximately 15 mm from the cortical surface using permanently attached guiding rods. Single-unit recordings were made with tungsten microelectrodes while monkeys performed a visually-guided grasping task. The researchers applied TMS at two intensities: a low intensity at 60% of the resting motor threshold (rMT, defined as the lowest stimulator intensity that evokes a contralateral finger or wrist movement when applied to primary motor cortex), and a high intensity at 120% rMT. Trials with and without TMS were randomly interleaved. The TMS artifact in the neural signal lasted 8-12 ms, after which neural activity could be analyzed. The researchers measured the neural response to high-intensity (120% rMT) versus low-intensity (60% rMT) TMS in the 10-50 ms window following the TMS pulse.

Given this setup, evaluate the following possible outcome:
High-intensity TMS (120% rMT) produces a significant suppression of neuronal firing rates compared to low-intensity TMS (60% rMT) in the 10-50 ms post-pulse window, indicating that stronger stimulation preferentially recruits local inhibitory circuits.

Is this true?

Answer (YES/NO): NO